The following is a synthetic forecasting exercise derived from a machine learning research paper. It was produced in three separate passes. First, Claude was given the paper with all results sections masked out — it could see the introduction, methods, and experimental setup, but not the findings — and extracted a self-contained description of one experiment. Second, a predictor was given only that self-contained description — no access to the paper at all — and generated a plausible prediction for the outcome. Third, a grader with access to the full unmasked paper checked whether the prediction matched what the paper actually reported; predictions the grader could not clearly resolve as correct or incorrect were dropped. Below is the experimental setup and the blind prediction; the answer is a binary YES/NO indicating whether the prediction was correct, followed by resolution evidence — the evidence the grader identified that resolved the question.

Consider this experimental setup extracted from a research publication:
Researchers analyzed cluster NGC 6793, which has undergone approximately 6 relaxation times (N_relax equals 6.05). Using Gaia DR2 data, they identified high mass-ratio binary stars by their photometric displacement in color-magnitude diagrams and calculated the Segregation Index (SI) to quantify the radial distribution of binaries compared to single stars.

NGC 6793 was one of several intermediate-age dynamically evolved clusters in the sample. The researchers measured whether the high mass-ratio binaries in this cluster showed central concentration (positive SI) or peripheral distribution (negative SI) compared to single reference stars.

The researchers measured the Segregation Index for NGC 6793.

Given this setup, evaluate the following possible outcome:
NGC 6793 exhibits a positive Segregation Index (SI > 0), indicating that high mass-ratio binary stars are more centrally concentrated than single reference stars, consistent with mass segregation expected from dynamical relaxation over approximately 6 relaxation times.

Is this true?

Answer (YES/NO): NO